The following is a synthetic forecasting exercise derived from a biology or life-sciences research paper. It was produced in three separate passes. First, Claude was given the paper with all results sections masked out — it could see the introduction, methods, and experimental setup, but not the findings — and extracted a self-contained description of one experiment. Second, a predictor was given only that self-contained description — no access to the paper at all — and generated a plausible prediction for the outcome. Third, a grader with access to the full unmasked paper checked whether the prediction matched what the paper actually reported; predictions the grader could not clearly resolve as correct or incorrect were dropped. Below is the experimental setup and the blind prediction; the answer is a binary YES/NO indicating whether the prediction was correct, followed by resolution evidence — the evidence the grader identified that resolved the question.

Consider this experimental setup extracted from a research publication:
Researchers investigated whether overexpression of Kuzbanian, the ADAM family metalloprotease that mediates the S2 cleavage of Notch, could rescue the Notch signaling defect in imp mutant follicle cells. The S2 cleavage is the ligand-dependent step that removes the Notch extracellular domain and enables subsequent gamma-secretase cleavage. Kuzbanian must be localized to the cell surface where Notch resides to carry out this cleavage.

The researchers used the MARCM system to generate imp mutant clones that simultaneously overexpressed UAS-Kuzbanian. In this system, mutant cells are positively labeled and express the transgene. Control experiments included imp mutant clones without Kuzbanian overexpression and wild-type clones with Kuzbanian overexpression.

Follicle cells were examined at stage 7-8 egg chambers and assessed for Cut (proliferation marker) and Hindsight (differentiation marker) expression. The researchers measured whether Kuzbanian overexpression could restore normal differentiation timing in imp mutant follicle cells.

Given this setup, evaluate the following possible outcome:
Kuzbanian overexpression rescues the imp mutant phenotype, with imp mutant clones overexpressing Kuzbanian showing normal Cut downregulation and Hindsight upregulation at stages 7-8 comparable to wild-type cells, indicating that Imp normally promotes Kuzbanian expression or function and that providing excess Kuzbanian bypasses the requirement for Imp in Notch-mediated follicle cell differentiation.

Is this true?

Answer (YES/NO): YES